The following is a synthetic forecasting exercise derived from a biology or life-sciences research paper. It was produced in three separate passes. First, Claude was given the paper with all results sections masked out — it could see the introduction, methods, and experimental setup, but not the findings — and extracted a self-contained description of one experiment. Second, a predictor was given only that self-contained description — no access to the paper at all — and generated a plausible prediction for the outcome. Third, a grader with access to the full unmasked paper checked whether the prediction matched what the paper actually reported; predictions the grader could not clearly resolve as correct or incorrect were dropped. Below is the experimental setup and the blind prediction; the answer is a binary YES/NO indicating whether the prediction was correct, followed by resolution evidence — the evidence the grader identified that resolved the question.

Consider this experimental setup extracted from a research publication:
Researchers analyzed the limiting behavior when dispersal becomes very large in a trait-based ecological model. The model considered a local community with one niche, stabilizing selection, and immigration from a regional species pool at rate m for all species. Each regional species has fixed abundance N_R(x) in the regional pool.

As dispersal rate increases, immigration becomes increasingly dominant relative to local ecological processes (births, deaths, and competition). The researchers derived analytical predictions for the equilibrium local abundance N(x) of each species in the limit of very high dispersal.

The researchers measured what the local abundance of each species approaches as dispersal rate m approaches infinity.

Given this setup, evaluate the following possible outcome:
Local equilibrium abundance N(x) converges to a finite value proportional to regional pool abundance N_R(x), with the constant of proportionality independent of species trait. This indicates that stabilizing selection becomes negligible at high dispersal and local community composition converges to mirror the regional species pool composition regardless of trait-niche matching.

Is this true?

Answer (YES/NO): YES